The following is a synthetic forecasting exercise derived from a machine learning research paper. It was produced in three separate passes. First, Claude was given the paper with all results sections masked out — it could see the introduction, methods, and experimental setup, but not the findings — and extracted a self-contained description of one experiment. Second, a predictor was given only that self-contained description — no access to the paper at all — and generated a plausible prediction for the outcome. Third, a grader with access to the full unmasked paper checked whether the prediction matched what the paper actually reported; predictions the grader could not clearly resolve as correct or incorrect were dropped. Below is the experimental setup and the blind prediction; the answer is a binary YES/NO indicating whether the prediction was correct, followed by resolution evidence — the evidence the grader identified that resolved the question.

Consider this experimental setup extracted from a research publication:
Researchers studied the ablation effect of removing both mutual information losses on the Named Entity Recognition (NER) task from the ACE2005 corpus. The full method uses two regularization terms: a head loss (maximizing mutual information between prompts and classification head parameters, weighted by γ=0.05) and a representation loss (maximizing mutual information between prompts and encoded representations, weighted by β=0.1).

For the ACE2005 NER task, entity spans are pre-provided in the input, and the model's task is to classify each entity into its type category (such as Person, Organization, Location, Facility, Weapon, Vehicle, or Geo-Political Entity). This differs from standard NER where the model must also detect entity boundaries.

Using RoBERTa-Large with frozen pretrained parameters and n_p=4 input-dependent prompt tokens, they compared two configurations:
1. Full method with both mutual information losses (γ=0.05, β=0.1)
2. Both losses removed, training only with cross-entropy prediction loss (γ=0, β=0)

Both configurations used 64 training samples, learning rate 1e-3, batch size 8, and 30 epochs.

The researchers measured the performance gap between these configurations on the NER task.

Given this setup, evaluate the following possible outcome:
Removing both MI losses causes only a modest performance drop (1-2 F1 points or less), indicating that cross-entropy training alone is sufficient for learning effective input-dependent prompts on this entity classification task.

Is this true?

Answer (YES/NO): YES